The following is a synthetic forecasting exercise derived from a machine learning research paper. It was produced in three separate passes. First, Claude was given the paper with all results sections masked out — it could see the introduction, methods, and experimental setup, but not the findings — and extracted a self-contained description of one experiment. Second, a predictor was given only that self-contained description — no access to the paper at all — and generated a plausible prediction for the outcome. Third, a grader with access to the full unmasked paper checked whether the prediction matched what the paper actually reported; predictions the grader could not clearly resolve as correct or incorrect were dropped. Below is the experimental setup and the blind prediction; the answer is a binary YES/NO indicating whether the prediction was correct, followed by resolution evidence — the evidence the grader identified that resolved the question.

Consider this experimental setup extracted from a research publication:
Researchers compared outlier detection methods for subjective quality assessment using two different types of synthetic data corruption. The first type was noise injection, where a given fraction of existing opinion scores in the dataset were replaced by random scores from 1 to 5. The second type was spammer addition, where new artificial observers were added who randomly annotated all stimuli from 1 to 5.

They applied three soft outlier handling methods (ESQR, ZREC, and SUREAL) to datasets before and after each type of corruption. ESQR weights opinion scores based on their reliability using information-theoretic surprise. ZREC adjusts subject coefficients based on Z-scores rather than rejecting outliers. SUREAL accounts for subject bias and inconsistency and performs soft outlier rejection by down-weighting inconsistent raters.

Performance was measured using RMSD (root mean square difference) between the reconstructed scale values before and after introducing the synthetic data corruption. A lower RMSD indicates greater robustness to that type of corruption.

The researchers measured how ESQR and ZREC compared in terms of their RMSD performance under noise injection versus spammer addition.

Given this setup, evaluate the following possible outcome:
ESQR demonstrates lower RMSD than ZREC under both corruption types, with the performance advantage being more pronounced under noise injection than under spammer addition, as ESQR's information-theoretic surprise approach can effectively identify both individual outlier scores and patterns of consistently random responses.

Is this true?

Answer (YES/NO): NO